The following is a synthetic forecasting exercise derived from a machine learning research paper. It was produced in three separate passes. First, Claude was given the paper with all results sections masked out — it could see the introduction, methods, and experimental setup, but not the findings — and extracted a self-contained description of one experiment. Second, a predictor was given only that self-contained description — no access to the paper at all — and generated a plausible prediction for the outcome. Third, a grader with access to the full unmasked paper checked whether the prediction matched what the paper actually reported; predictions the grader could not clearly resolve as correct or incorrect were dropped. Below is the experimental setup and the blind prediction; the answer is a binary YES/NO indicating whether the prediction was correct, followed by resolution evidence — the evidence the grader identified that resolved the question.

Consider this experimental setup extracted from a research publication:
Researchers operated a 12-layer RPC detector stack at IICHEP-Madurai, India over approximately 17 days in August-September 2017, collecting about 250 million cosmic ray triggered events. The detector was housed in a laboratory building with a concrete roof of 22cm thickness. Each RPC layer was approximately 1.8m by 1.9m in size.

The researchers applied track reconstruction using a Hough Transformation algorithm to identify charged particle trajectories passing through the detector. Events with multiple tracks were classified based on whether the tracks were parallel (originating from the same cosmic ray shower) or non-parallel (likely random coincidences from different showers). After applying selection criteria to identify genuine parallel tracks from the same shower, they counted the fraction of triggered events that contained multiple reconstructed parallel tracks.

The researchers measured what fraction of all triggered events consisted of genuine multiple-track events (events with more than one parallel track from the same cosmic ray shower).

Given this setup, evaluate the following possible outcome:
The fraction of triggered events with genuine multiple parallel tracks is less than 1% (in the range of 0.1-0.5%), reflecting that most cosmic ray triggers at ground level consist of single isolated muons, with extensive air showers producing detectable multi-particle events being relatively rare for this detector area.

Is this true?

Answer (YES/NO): NO